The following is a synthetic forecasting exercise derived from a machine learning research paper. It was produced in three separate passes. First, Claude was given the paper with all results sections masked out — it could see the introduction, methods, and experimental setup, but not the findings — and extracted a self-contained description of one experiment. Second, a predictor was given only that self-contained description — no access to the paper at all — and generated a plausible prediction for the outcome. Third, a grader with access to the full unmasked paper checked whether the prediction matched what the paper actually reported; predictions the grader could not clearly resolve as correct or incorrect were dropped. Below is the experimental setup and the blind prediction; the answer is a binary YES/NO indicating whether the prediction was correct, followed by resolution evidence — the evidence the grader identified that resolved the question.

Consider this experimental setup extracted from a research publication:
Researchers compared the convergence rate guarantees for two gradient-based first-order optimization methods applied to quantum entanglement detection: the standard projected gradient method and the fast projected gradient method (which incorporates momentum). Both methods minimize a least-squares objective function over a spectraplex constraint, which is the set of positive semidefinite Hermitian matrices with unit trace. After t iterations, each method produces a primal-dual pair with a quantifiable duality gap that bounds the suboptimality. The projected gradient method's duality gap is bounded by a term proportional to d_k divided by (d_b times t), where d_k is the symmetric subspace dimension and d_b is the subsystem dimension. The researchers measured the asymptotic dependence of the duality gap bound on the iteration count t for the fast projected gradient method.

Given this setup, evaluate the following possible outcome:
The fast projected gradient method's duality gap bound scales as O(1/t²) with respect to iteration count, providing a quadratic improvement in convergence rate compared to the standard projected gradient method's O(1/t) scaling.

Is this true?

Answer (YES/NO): YES